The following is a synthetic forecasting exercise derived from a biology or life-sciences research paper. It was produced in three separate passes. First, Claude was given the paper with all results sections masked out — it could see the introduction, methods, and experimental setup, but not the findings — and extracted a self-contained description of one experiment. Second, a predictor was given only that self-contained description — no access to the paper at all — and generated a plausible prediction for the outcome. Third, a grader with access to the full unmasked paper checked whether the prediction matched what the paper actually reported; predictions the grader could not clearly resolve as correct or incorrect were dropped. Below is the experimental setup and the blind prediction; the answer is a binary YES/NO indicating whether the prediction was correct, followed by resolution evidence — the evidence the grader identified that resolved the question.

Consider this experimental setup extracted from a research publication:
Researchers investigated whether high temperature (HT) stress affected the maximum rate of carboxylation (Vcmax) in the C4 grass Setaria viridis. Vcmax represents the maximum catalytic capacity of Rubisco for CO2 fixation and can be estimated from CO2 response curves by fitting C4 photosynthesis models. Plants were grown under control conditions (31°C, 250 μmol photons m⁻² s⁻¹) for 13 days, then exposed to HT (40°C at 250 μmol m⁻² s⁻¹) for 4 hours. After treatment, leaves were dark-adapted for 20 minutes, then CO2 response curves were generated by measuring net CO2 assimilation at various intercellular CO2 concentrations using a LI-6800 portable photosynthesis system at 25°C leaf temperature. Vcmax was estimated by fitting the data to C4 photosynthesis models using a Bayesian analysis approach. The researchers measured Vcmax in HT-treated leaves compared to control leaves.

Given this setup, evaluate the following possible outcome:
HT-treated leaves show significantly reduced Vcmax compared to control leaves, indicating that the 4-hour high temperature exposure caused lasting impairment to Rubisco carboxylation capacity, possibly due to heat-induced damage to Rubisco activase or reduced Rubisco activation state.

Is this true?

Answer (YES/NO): YES